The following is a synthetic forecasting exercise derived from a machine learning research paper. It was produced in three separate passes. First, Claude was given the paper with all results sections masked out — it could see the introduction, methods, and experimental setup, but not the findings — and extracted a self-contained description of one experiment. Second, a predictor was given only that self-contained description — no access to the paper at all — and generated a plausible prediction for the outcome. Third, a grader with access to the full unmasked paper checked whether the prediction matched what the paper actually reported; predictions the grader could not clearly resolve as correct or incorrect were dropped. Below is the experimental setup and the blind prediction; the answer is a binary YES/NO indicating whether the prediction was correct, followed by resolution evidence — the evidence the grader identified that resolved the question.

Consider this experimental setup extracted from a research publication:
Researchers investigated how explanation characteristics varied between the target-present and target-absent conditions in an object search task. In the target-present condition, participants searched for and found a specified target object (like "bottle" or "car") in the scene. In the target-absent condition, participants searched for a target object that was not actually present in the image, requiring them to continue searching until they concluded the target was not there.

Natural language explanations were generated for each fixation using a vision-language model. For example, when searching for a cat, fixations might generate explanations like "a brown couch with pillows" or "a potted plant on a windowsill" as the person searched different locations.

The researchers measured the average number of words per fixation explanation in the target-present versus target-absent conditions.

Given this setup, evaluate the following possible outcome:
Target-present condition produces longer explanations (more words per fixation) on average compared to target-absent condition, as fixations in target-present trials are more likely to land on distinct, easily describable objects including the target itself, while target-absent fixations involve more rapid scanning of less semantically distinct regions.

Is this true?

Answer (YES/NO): NO